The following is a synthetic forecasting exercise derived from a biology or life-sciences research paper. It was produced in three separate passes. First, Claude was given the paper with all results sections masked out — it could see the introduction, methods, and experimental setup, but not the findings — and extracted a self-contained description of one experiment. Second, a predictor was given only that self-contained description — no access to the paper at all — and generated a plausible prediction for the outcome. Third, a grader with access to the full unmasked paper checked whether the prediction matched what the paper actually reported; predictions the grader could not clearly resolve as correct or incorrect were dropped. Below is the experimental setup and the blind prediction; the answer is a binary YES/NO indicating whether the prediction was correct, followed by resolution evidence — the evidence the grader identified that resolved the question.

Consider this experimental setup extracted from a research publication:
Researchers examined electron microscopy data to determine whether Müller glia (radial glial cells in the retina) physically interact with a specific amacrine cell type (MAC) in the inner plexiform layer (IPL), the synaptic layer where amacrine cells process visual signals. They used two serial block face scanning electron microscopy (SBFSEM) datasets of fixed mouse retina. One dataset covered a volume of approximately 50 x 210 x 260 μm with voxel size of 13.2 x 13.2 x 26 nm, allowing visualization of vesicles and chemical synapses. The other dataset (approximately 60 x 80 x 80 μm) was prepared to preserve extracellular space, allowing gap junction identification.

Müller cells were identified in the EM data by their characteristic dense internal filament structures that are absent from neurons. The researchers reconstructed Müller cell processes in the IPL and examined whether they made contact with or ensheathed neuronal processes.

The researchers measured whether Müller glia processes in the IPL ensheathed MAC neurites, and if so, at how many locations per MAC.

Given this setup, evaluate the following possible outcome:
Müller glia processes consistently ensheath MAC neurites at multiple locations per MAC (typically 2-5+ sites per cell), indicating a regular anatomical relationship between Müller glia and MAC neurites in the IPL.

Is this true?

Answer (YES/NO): YES